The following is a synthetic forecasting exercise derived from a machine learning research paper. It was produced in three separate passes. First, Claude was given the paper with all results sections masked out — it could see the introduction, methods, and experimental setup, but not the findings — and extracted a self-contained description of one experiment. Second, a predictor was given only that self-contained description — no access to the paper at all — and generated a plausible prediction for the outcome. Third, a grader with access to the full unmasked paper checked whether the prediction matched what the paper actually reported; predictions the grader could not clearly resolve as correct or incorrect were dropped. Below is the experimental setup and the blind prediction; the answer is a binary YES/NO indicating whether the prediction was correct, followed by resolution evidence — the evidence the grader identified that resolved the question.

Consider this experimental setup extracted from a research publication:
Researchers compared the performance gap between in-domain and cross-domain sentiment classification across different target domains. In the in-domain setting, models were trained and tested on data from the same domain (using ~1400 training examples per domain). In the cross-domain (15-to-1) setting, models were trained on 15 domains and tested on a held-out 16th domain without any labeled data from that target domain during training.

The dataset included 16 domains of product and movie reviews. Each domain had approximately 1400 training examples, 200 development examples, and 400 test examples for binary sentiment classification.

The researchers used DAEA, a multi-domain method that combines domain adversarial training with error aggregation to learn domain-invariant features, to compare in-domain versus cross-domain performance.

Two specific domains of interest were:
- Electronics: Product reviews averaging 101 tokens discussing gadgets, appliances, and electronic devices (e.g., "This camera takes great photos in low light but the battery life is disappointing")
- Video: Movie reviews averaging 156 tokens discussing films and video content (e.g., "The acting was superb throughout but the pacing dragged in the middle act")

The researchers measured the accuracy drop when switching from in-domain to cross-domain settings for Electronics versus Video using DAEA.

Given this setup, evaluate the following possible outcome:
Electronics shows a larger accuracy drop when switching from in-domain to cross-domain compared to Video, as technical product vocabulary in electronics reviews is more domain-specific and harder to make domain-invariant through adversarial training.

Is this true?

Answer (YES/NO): YES